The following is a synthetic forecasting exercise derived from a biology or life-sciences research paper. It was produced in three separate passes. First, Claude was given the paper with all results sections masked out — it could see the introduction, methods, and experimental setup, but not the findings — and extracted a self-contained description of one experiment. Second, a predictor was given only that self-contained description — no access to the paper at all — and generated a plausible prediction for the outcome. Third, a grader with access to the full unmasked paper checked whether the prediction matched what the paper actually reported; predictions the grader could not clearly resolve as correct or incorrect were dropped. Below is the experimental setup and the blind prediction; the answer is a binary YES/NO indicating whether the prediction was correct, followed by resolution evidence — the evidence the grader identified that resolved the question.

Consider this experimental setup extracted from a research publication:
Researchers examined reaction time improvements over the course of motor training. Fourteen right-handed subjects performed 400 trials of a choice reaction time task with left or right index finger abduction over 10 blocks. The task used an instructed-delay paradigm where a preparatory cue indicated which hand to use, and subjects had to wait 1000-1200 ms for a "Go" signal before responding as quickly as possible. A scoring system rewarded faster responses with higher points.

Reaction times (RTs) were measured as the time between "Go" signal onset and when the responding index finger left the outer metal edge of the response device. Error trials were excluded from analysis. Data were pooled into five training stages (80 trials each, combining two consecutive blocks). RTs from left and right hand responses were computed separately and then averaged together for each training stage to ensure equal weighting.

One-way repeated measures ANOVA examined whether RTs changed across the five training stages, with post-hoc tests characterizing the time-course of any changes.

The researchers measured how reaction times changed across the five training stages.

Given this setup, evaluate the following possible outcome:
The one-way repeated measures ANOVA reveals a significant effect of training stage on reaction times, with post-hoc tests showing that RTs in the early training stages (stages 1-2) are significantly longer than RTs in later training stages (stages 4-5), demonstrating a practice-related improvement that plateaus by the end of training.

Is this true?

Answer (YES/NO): NO